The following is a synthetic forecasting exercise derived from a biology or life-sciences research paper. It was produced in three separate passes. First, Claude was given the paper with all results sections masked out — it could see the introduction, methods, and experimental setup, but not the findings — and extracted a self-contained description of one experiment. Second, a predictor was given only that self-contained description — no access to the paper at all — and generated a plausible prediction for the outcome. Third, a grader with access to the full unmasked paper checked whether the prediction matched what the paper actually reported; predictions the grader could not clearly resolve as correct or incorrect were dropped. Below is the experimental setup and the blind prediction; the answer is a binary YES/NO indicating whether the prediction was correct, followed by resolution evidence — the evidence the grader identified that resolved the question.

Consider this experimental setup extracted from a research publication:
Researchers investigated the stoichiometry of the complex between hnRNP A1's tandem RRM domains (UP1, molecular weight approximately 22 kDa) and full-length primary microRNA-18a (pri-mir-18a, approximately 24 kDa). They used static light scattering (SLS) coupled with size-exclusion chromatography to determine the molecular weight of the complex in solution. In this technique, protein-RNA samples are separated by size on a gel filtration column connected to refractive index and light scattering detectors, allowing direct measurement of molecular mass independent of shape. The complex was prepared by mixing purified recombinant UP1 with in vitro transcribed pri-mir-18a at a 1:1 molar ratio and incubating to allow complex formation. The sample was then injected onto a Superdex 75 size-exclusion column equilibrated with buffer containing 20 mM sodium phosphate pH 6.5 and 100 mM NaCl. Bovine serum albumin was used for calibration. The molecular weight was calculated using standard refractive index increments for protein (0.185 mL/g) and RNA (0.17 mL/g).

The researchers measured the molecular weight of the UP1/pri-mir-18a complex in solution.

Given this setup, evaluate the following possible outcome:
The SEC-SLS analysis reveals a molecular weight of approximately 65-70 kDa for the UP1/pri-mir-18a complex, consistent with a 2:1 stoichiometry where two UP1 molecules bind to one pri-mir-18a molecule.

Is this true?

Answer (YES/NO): NO